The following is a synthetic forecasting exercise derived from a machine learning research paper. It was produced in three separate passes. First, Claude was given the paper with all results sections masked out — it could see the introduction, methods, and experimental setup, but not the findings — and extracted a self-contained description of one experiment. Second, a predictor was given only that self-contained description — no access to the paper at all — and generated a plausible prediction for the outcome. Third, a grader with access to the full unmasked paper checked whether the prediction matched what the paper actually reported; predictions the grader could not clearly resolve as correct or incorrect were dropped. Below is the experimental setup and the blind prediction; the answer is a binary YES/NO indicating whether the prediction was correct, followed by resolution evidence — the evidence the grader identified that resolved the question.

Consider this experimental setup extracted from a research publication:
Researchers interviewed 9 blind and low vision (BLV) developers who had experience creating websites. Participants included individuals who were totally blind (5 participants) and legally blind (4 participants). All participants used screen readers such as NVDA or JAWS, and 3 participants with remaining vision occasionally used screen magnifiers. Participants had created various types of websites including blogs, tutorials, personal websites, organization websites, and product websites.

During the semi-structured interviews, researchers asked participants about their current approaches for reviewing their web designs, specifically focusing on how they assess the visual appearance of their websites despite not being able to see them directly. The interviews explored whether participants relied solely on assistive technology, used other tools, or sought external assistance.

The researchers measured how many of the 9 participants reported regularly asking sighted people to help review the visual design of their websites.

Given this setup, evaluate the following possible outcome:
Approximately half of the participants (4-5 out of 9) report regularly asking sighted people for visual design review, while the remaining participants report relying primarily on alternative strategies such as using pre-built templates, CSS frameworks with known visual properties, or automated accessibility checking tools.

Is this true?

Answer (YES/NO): NO